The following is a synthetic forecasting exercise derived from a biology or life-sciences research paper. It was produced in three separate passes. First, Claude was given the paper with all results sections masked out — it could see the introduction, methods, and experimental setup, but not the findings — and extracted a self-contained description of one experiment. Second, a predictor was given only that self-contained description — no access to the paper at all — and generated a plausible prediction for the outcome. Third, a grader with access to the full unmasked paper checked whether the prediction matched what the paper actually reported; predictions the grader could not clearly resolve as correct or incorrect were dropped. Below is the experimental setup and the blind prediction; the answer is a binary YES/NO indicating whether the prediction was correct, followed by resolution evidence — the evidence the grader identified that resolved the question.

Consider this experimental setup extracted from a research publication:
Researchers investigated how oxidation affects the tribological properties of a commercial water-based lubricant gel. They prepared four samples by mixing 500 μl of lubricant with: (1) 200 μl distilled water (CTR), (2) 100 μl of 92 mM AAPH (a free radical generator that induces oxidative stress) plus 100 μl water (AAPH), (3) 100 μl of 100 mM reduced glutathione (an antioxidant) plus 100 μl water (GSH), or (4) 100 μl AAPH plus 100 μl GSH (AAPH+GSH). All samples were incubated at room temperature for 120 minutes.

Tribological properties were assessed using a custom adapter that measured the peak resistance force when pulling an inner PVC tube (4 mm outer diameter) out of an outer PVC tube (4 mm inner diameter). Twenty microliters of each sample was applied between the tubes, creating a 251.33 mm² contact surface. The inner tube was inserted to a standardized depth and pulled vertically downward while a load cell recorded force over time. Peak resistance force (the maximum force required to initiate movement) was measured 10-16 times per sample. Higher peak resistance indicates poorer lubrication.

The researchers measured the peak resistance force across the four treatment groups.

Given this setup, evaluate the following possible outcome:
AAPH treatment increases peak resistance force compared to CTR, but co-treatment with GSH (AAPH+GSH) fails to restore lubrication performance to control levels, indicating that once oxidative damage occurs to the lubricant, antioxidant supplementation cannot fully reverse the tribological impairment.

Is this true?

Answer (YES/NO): NO